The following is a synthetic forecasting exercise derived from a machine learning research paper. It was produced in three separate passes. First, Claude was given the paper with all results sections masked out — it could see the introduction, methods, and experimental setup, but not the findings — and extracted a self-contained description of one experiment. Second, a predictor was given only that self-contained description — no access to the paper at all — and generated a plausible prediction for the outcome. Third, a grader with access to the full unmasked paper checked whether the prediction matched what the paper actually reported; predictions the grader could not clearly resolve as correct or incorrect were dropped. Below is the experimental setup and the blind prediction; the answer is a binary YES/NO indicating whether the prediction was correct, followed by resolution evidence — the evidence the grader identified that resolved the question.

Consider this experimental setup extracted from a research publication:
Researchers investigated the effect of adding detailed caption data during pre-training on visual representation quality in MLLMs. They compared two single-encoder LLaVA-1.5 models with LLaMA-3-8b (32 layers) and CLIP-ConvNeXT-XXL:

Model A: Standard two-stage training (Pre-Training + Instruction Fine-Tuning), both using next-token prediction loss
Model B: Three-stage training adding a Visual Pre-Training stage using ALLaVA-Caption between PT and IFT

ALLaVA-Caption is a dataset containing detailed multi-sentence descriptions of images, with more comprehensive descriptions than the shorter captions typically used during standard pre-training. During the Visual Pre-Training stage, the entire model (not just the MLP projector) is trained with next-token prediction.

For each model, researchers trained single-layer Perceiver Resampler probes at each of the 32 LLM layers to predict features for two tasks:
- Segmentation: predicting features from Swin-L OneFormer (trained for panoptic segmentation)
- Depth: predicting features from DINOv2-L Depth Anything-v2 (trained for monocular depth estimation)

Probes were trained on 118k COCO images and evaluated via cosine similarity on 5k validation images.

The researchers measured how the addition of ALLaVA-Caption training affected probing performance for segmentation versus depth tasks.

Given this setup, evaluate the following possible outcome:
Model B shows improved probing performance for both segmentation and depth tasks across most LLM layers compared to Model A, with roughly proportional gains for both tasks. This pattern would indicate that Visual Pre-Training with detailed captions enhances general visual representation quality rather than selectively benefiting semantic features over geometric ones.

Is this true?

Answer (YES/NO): NO